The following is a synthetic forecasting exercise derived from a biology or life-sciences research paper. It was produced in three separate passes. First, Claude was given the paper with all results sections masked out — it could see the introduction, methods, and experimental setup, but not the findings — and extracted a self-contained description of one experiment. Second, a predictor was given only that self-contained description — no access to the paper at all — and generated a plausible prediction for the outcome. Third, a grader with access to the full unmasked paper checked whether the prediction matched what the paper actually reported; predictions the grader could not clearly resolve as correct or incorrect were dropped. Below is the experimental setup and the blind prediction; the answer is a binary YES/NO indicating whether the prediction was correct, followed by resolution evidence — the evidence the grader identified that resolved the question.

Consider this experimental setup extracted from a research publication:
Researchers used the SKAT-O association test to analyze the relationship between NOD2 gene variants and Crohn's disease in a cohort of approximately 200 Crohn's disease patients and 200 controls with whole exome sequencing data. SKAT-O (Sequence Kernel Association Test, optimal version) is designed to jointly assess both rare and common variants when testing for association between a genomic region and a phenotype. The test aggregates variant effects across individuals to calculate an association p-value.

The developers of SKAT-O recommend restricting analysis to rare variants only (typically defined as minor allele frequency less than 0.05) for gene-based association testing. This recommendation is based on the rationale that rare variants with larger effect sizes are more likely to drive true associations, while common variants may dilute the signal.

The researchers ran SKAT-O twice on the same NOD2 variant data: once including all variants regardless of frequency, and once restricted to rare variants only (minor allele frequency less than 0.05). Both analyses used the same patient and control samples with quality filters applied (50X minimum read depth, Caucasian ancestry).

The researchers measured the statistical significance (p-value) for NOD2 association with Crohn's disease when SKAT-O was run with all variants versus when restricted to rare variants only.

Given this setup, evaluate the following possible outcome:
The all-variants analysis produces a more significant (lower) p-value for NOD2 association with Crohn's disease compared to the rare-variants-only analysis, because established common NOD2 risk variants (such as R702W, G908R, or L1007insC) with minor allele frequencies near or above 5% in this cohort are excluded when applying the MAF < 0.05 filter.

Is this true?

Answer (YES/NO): YES